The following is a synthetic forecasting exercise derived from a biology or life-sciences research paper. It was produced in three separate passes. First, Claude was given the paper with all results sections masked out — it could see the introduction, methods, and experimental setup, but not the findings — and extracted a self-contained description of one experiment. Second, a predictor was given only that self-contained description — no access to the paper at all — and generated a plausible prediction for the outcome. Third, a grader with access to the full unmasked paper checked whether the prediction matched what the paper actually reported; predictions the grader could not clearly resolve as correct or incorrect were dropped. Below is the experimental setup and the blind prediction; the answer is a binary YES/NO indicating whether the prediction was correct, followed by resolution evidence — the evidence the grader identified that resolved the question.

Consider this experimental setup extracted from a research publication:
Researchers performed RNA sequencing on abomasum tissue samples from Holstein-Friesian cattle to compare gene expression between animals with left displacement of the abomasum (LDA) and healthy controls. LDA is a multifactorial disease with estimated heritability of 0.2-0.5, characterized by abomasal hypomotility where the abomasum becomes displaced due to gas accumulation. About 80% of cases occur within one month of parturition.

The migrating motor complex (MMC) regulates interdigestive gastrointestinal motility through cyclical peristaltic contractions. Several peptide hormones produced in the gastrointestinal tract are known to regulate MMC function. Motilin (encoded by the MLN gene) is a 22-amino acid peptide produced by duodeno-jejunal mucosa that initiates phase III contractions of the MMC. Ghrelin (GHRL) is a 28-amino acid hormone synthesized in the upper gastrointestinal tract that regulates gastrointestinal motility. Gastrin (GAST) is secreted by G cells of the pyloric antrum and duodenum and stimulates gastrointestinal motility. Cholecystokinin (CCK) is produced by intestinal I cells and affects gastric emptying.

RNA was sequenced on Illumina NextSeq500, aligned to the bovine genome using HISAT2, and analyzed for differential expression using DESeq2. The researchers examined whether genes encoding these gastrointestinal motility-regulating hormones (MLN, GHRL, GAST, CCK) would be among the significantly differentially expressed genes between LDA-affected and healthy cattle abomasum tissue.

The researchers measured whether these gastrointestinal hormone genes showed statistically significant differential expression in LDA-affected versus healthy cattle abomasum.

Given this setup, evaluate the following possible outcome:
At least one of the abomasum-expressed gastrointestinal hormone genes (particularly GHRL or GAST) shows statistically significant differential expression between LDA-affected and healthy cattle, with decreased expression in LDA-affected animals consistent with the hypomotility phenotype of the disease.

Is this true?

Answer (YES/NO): NO